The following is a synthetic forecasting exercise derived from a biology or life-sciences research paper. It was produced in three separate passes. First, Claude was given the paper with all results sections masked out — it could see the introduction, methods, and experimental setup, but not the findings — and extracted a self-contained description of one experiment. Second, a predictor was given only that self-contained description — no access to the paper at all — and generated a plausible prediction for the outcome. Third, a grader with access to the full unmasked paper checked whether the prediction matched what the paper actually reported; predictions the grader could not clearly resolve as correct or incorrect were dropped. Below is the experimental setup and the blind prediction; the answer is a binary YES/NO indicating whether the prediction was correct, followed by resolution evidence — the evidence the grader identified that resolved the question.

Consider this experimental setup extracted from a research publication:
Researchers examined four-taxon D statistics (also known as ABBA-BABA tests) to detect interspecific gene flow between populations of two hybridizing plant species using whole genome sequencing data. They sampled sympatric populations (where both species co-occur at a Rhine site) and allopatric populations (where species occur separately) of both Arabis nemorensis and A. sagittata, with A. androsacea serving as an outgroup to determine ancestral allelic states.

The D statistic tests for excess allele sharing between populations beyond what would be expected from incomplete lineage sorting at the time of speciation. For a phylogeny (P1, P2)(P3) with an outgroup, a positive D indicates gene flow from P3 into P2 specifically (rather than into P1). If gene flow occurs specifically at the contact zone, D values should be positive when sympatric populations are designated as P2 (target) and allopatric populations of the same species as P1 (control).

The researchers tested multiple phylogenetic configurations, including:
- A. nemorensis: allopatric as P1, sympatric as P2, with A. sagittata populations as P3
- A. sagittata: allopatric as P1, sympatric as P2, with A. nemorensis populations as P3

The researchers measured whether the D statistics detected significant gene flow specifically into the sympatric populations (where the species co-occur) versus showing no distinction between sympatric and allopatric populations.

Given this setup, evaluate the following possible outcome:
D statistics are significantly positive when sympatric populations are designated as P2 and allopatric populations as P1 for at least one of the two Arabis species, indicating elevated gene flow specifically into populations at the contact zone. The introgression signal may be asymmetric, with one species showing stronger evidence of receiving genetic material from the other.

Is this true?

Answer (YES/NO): YES